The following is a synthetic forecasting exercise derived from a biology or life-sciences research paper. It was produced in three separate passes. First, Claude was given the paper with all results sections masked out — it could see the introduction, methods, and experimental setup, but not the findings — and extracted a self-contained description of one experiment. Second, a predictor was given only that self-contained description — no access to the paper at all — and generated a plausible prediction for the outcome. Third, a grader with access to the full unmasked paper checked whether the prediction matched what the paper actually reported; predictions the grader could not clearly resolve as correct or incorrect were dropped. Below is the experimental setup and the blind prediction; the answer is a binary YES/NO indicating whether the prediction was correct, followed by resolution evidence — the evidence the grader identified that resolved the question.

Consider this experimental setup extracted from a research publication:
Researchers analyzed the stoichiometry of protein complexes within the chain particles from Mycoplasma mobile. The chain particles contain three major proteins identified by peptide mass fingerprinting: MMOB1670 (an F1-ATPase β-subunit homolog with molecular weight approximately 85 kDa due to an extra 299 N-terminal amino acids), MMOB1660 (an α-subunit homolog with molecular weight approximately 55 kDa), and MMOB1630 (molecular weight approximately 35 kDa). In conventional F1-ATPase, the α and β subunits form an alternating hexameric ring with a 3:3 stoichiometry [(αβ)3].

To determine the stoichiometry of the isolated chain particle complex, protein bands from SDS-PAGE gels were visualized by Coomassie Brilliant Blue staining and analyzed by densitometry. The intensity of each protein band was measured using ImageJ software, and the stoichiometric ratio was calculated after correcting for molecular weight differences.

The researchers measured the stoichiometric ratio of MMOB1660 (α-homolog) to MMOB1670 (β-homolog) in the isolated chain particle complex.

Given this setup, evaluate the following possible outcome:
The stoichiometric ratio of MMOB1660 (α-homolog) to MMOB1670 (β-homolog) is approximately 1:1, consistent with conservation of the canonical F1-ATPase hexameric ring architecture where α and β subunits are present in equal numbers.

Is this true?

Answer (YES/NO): YES